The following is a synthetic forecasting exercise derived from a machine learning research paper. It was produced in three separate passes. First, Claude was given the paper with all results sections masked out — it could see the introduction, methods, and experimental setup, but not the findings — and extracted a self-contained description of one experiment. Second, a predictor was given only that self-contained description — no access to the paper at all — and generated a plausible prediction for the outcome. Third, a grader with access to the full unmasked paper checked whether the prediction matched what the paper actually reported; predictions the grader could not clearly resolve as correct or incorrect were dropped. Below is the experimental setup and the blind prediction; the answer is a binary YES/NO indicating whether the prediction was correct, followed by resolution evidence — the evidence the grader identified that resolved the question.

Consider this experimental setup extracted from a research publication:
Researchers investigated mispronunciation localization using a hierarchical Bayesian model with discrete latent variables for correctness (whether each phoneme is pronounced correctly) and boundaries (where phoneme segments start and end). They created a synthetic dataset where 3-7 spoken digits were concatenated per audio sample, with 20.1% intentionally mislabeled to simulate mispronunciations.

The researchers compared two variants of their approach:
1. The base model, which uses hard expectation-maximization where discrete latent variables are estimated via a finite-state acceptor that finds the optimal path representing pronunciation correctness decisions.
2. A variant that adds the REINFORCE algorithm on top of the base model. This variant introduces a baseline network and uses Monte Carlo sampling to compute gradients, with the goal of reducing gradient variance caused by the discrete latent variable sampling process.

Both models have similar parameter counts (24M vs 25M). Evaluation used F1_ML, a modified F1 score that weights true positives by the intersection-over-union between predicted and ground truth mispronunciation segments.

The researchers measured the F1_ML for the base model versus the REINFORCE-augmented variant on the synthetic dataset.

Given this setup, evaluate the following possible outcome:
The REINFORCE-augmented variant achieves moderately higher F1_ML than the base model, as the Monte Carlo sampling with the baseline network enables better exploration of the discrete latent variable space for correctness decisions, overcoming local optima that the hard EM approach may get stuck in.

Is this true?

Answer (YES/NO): YES